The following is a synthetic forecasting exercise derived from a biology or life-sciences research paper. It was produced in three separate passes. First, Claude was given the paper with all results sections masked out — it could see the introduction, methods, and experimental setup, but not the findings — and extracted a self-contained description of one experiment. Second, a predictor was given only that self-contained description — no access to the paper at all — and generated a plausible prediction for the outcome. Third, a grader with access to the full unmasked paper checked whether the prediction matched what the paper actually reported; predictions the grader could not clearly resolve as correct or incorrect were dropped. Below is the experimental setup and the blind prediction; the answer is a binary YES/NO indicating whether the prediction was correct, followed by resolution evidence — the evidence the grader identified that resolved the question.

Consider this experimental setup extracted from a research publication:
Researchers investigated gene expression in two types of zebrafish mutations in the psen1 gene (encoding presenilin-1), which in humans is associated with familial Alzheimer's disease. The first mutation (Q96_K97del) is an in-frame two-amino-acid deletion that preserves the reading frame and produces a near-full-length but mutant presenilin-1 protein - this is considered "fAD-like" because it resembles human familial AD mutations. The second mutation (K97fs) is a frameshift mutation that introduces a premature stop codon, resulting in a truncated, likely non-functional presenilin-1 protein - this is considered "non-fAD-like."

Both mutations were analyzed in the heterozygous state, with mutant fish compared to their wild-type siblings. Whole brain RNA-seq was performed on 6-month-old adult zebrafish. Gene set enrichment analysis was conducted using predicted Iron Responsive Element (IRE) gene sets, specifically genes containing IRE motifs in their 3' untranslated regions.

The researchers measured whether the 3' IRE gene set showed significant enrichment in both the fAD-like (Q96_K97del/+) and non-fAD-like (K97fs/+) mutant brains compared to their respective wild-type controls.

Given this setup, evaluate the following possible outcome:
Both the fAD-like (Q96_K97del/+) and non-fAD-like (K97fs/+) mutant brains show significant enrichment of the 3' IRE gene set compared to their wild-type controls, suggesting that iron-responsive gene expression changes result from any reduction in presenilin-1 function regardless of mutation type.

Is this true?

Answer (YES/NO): NO